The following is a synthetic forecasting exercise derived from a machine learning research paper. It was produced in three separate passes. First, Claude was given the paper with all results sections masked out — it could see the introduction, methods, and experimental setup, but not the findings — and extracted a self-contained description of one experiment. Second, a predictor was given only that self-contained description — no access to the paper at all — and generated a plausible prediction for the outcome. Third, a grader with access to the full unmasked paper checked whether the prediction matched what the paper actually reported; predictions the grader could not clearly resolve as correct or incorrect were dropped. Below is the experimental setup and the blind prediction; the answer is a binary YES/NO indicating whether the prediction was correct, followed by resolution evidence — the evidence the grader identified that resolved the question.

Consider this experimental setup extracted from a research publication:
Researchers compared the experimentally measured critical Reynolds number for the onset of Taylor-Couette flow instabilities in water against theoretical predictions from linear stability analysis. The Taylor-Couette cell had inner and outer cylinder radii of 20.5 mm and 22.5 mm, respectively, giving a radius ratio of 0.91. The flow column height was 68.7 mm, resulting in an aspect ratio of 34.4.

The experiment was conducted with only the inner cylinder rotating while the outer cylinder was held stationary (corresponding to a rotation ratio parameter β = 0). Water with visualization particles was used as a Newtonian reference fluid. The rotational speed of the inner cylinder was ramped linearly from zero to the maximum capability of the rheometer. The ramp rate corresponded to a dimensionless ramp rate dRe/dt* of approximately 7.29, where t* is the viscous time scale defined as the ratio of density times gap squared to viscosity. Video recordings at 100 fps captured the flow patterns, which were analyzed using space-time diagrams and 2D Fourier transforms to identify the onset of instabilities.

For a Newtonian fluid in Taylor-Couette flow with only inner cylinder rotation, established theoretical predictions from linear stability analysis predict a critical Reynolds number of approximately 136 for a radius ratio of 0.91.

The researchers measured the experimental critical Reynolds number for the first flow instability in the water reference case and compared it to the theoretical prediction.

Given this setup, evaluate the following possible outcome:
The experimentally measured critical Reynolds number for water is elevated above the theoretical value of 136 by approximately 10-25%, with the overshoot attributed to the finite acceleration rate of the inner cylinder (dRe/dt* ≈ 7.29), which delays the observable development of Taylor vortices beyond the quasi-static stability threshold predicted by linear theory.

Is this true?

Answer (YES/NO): NO